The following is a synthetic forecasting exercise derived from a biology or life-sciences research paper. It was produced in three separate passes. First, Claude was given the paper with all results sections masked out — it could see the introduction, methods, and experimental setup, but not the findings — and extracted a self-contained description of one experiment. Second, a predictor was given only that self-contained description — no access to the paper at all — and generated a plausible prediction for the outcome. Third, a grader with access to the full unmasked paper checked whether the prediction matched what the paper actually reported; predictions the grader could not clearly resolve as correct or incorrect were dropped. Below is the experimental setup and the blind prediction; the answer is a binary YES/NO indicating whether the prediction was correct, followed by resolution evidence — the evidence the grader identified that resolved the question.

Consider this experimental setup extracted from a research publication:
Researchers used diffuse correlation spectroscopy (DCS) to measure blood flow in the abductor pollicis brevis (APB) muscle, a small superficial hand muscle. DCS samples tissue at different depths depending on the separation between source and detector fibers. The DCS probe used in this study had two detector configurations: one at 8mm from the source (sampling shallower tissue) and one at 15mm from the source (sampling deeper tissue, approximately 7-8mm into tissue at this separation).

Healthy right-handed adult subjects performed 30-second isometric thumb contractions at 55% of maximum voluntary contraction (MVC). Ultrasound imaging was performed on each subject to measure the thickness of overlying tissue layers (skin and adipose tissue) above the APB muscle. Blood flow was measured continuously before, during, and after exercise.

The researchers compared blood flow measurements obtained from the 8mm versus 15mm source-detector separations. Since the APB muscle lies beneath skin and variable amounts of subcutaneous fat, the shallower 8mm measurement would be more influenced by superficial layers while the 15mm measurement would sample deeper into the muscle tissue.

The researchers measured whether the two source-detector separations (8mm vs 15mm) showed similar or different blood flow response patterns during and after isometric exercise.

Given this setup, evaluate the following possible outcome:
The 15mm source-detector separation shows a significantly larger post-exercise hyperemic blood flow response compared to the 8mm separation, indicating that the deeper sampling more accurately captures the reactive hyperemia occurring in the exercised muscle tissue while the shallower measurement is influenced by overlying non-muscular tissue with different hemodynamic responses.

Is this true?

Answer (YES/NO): NO